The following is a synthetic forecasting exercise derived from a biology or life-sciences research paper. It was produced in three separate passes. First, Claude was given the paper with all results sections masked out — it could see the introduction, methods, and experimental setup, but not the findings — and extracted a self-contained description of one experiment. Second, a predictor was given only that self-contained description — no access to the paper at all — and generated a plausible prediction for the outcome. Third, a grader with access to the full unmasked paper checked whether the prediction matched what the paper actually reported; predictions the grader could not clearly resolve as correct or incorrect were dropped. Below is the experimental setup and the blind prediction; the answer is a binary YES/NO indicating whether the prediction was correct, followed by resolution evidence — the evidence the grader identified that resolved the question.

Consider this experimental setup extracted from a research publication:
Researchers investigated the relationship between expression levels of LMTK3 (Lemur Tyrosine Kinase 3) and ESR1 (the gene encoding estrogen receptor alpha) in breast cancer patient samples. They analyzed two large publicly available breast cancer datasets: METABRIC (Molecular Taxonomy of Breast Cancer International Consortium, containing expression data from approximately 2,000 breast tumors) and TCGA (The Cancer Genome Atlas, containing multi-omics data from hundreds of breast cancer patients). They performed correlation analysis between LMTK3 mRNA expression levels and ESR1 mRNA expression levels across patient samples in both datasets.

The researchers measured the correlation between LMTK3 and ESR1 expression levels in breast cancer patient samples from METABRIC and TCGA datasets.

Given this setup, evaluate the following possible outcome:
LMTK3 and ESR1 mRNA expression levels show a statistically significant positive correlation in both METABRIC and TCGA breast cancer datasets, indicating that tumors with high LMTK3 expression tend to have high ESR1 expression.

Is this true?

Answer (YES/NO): YES